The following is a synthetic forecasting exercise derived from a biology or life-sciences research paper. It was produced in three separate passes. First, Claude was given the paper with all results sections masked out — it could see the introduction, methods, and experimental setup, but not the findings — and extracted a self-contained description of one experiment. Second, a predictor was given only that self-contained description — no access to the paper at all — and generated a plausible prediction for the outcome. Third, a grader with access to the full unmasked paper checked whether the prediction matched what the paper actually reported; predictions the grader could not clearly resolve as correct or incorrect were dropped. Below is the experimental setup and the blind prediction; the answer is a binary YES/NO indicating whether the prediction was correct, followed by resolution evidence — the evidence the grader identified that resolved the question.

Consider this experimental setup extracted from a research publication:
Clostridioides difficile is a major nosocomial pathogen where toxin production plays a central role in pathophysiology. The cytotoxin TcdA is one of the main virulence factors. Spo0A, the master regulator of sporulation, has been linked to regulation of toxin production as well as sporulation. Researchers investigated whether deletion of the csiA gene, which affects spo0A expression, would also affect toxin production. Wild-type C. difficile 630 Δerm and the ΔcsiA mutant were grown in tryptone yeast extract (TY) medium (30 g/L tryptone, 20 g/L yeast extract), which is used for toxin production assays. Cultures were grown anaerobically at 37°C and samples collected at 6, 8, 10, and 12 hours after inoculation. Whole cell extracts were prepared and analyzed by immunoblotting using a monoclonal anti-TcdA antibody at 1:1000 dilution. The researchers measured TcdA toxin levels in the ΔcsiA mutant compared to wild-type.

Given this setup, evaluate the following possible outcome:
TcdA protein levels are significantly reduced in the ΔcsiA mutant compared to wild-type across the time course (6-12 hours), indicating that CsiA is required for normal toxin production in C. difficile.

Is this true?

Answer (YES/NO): NO